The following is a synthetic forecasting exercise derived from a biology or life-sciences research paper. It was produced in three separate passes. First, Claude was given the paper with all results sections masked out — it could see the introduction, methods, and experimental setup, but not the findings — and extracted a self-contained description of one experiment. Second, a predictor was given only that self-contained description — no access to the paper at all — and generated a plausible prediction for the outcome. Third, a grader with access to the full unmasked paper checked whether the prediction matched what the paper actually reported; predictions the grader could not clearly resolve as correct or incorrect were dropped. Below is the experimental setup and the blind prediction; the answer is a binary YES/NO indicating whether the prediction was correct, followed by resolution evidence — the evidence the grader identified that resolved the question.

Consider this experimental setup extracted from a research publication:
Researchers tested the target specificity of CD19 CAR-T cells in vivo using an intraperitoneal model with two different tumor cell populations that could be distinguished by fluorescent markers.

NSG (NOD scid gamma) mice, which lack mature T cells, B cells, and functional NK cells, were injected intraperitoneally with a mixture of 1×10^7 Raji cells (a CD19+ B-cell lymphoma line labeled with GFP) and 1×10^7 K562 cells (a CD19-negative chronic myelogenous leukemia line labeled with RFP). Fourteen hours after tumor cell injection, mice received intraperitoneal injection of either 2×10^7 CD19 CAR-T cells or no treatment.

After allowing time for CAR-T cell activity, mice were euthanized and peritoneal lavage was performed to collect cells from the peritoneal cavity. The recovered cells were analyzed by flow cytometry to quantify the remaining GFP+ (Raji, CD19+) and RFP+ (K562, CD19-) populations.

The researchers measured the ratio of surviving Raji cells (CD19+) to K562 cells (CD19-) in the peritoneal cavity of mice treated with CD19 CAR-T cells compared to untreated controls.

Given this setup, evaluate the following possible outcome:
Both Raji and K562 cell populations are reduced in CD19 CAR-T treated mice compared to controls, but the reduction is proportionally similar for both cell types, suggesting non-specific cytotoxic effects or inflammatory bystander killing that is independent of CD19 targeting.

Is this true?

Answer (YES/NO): NO